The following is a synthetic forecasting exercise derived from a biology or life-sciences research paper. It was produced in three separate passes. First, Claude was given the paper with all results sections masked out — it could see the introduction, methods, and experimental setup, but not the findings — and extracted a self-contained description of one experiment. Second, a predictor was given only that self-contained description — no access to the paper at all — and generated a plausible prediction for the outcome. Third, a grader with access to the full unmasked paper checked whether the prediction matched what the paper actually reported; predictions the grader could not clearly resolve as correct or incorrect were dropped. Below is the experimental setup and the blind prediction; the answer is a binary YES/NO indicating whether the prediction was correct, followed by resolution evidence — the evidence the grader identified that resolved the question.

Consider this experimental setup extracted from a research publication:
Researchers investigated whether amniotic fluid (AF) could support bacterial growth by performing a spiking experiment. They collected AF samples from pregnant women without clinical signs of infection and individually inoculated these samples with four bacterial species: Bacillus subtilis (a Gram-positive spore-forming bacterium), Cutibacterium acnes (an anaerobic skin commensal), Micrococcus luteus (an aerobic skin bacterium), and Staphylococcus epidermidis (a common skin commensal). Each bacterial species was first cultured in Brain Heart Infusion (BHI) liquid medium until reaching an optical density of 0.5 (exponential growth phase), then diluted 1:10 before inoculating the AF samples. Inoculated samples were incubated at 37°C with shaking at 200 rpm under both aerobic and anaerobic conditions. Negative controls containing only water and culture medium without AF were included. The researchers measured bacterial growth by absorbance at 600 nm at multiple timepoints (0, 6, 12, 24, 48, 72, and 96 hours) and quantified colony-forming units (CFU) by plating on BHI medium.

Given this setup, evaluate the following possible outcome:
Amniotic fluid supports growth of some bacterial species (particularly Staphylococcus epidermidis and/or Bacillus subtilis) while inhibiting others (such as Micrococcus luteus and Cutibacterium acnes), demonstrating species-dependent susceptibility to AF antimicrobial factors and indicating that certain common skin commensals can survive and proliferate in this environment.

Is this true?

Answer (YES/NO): NO